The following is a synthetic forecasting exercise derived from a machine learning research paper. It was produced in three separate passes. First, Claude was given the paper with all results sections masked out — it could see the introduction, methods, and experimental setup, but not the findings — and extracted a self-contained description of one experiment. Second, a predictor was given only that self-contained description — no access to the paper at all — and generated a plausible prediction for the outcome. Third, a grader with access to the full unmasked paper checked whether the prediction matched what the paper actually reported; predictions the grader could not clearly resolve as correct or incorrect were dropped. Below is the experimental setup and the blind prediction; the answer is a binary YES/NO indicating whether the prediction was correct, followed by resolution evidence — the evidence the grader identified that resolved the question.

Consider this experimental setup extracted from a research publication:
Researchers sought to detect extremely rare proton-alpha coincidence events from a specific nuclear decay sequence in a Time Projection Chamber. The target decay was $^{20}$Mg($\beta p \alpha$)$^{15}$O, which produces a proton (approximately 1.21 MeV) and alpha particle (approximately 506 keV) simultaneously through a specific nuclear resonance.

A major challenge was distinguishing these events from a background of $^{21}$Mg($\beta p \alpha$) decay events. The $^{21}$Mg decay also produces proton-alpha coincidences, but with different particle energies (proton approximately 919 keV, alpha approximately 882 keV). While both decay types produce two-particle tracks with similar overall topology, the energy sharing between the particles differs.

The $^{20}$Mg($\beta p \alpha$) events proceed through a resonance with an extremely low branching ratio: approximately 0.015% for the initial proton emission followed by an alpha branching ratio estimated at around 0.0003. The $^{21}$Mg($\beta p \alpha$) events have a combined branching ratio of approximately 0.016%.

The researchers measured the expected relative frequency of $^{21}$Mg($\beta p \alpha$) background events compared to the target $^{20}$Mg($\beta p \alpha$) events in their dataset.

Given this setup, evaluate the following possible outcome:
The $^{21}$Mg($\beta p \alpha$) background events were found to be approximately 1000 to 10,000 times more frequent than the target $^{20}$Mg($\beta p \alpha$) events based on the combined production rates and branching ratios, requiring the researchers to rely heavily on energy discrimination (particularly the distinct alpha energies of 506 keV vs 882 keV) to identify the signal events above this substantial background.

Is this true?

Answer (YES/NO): YES